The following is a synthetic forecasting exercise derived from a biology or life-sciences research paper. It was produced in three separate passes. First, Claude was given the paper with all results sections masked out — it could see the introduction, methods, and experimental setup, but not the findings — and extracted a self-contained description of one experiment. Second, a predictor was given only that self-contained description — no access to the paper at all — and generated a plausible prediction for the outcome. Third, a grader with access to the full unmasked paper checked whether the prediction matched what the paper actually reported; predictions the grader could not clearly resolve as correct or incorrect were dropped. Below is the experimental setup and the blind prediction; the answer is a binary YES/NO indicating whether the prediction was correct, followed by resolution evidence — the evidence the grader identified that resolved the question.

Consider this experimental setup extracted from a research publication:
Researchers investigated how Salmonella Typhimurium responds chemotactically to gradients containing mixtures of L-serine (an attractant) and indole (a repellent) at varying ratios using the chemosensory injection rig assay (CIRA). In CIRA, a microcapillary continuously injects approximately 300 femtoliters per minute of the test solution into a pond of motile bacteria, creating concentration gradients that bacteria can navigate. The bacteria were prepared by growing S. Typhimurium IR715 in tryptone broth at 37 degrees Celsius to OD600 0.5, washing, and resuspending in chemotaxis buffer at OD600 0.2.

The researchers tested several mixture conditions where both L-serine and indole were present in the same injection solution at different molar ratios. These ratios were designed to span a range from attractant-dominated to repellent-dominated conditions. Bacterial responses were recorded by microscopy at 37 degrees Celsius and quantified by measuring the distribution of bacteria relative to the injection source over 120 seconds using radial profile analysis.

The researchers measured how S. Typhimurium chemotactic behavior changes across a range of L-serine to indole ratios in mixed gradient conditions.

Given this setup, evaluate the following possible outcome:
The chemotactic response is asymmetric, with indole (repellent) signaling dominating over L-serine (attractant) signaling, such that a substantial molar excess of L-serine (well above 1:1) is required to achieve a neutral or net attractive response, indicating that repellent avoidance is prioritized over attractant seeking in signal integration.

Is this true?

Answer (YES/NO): NO